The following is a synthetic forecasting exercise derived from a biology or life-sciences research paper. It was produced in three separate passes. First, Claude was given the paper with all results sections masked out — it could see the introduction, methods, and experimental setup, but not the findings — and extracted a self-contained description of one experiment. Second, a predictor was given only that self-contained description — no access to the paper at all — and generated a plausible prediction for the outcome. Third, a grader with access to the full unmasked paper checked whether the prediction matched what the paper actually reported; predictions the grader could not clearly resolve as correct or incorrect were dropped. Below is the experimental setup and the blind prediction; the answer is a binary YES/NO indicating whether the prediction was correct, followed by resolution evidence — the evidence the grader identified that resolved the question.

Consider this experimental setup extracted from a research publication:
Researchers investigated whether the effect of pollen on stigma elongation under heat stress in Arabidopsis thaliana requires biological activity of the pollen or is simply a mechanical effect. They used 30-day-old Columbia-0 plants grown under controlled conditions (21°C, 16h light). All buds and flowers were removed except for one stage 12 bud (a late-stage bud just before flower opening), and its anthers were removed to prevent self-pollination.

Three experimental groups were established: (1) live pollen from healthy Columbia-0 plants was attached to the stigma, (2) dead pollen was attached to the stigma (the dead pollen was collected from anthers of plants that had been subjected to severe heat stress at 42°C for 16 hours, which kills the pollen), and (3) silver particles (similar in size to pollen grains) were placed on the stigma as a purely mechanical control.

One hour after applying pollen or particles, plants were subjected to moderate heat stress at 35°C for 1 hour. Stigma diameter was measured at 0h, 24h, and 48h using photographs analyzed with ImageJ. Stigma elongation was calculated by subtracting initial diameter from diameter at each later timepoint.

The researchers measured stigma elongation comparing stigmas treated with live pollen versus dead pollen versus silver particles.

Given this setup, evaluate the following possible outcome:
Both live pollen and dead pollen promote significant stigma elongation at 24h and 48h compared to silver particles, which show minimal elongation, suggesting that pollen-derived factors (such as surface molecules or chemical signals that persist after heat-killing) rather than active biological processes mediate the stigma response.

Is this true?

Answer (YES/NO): NO